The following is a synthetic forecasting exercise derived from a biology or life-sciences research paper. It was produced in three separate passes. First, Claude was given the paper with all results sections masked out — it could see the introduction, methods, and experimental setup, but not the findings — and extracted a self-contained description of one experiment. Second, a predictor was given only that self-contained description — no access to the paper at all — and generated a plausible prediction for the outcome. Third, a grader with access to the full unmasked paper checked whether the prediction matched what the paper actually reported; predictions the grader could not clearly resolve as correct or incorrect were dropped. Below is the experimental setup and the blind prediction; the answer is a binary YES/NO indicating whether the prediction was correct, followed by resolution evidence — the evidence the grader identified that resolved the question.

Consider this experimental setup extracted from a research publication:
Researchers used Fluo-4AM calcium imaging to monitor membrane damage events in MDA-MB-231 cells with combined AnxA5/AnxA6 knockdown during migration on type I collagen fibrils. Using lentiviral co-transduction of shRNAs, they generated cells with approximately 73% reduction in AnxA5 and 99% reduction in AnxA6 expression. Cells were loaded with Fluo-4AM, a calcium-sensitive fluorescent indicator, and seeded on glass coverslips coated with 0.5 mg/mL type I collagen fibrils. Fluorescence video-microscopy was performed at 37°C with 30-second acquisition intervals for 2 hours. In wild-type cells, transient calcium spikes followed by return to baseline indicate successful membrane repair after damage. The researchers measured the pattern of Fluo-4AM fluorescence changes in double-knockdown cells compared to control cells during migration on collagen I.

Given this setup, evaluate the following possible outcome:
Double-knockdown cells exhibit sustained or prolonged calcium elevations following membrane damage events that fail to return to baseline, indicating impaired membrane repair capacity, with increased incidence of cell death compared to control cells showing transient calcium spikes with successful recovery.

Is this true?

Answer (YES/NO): YES